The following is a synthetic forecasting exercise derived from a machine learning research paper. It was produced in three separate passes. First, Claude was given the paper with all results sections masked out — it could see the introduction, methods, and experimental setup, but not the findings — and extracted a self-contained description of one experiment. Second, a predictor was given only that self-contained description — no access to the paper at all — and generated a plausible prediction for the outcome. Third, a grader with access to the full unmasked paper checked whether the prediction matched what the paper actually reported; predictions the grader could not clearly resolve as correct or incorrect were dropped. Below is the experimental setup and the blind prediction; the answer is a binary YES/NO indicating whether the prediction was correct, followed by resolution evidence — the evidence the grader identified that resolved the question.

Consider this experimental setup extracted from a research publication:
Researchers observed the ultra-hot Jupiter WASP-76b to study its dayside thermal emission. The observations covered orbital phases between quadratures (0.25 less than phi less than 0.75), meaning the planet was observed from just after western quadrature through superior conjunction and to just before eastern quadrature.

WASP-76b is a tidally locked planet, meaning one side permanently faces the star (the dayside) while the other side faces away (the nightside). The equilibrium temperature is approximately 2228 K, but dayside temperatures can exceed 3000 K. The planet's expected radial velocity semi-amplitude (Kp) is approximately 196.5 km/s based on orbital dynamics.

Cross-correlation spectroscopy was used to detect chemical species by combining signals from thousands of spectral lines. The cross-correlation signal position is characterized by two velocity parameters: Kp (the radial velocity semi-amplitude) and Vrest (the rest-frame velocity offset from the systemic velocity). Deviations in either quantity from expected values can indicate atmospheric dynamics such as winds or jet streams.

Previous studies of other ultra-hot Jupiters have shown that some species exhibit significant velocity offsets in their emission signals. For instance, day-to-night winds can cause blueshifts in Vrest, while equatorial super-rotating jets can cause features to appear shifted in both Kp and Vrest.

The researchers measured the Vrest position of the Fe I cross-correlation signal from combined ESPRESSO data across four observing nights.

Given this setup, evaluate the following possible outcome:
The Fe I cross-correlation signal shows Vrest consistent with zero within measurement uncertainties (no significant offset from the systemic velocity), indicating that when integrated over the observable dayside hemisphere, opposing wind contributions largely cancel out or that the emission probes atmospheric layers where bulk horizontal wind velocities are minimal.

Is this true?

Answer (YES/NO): YES